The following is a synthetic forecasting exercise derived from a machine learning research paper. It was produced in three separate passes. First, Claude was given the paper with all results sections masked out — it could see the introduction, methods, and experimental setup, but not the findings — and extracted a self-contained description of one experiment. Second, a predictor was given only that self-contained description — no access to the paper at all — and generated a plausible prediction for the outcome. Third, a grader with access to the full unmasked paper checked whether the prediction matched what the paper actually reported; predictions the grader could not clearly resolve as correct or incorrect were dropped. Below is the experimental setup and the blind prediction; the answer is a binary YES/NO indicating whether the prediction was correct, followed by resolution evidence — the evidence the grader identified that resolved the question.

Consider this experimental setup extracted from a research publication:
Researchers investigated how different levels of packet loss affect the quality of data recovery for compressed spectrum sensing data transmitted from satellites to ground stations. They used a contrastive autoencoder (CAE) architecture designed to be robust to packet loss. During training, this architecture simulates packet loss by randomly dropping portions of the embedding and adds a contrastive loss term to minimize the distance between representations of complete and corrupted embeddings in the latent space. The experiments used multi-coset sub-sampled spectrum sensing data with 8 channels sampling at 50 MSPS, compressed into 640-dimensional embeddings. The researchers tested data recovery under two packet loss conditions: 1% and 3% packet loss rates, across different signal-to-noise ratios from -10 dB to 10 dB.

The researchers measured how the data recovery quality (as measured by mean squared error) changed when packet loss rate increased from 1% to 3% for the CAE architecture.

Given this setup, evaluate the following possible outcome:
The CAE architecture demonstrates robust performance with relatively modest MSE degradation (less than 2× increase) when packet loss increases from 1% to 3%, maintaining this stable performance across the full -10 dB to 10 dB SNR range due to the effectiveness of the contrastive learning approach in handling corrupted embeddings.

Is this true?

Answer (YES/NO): YES